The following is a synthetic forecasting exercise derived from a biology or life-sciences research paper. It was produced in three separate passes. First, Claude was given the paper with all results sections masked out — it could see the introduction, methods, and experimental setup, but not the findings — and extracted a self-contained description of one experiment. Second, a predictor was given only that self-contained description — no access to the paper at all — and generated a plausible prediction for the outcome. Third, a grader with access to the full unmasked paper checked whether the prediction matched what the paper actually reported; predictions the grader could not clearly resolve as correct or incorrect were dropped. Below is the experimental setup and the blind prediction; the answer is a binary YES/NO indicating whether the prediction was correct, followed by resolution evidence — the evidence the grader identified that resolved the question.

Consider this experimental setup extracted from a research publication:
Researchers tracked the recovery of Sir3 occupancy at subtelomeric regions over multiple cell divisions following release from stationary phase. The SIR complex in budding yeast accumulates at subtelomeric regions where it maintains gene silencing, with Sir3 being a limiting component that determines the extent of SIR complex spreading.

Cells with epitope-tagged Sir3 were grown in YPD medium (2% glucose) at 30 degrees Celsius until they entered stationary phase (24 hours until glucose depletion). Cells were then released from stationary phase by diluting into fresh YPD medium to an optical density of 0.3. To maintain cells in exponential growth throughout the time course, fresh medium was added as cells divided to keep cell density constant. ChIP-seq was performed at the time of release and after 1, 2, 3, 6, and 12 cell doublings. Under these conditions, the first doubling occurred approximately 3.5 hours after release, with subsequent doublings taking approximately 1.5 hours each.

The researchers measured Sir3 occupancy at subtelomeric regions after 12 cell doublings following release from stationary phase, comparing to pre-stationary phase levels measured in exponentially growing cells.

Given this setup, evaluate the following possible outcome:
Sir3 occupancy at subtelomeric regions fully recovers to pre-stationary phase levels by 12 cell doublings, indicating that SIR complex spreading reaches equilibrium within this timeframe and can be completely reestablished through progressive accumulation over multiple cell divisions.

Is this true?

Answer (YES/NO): NO